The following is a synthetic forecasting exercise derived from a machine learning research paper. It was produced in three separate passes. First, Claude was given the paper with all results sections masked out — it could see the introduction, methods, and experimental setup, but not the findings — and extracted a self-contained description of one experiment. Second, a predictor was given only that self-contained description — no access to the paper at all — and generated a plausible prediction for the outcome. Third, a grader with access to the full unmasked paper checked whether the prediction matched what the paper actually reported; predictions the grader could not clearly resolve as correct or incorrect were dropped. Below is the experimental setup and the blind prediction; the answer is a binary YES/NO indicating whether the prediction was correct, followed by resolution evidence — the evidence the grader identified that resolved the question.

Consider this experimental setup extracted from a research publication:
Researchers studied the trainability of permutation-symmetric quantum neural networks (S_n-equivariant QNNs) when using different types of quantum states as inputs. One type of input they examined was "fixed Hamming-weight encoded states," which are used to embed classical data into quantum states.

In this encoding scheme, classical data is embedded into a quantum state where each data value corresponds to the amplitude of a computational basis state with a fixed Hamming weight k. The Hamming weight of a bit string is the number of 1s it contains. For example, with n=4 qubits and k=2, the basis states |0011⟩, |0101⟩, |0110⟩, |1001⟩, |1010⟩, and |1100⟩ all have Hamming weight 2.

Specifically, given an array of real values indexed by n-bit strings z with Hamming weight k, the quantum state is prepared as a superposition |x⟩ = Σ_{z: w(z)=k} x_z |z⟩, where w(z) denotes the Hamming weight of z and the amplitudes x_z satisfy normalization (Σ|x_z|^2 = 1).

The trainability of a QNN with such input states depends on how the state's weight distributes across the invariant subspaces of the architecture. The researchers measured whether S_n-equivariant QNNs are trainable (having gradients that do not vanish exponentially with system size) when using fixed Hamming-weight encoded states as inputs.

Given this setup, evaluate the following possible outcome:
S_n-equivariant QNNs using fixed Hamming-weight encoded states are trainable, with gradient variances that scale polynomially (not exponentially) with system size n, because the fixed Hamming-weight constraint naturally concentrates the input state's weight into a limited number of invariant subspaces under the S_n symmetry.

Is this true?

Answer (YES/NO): YES